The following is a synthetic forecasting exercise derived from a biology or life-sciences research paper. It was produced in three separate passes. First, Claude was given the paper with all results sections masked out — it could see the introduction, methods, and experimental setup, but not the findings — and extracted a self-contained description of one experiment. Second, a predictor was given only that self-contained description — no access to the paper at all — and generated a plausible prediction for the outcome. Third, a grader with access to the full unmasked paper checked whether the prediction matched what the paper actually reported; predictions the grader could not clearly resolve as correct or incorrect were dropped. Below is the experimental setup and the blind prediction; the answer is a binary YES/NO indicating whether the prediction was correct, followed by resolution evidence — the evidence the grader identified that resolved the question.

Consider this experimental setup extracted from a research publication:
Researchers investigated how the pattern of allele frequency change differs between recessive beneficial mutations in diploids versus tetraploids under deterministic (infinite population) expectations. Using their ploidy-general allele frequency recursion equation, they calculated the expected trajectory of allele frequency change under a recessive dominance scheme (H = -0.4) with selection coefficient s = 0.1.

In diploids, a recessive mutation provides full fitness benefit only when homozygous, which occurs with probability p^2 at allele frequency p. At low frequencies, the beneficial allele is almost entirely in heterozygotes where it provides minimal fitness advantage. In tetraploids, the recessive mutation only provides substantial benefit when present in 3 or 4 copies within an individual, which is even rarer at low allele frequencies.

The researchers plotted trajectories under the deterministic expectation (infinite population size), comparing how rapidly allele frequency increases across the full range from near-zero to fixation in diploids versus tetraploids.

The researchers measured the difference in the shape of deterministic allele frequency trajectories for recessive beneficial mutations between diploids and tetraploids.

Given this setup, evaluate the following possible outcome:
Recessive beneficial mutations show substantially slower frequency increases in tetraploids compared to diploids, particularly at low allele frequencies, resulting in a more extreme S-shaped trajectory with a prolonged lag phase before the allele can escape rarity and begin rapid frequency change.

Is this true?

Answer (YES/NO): YES